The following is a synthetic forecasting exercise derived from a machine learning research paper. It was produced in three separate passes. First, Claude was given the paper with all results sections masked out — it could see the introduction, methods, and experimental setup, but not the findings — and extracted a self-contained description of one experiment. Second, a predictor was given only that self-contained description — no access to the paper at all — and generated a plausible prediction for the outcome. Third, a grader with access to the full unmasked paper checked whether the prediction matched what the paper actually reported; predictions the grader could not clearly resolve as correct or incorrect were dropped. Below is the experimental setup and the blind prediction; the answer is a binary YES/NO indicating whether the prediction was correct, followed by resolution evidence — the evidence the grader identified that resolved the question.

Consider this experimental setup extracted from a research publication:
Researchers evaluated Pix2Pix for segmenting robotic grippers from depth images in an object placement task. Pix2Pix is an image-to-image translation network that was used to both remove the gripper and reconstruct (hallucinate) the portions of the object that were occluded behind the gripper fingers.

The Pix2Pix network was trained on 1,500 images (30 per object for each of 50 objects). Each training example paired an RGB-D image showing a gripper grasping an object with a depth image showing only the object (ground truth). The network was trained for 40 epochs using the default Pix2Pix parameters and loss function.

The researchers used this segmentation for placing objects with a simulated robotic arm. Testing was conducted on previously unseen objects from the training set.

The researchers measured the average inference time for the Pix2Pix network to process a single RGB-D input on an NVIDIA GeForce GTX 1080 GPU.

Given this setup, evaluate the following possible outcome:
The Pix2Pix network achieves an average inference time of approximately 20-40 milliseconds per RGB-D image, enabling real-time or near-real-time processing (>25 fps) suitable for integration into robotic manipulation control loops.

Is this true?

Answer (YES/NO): YES